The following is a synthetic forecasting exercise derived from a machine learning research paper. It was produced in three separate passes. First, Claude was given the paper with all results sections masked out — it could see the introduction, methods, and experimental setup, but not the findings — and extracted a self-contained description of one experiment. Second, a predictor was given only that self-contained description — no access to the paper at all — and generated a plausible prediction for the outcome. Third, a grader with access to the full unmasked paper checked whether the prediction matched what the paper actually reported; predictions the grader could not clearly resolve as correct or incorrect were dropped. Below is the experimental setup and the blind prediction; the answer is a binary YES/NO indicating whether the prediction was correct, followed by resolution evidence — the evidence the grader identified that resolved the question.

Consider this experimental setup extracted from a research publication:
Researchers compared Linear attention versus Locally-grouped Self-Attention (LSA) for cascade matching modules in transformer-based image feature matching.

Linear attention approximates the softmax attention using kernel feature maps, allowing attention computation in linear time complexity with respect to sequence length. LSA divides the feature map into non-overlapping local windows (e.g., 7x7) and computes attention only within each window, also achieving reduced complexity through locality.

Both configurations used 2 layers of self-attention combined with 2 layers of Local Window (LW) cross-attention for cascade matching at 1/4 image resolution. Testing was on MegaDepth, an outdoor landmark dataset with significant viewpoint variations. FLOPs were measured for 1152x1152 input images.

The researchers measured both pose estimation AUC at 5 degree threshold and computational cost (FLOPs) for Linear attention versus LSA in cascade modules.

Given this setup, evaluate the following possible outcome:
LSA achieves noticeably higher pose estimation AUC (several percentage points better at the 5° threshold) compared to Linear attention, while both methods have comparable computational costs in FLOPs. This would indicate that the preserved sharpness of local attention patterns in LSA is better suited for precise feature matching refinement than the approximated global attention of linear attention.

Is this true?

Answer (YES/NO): NO